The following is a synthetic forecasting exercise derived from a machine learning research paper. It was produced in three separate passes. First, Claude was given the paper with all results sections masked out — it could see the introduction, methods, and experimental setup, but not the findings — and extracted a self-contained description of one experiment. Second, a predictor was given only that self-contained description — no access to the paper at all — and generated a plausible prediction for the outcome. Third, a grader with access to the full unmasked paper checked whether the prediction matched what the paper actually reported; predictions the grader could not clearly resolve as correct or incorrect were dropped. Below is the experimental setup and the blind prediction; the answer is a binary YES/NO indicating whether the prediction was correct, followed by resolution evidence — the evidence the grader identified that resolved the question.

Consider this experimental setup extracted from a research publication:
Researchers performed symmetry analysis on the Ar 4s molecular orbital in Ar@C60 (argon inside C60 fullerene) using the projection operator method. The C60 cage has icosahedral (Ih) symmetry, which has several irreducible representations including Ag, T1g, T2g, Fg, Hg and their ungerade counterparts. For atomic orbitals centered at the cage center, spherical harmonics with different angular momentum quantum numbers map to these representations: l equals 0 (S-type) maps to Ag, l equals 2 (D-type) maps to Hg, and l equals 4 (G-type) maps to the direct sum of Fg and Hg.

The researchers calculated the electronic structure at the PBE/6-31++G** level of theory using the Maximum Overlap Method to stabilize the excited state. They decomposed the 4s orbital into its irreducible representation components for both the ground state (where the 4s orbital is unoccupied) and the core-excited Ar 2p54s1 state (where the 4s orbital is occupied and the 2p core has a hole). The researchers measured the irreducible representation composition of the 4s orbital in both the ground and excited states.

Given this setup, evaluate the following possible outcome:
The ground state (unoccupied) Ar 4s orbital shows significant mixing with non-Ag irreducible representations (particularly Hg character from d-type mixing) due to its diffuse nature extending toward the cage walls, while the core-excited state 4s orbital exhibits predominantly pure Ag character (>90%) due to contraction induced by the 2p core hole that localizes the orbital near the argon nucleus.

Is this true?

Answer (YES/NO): NO